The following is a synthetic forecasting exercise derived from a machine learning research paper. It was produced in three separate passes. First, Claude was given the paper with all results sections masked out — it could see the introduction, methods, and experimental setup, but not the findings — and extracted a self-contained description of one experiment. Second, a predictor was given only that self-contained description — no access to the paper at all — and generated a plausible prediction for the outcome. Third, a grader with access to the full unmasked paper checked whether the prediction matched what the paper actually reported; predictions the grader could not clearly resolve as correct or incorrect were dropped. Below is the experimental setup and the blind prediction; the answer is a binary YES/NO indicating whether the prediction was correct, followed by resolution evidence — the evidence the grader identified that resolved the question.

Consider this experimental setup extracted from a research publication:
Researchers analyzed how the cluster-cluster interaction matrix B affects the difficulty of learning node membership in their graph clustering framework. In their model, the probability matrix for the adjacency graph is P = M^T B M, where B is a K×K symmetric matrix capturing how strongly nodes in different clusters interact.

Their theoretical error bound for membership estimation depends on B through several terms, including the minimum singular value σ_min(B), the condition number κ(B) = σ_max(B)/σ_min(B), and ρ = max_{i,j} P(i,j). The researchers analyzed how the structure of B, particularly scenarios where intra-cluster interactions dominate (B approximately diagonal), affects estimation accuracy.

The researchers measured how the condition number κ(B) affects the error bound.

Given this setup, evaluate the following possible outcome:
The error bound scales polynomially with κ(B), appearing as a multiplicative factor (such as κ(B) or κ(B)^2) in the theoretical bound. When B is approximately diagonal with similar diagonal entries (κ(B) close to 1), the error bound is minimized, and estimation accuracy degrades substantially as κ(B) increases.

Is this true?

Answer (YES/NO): YES